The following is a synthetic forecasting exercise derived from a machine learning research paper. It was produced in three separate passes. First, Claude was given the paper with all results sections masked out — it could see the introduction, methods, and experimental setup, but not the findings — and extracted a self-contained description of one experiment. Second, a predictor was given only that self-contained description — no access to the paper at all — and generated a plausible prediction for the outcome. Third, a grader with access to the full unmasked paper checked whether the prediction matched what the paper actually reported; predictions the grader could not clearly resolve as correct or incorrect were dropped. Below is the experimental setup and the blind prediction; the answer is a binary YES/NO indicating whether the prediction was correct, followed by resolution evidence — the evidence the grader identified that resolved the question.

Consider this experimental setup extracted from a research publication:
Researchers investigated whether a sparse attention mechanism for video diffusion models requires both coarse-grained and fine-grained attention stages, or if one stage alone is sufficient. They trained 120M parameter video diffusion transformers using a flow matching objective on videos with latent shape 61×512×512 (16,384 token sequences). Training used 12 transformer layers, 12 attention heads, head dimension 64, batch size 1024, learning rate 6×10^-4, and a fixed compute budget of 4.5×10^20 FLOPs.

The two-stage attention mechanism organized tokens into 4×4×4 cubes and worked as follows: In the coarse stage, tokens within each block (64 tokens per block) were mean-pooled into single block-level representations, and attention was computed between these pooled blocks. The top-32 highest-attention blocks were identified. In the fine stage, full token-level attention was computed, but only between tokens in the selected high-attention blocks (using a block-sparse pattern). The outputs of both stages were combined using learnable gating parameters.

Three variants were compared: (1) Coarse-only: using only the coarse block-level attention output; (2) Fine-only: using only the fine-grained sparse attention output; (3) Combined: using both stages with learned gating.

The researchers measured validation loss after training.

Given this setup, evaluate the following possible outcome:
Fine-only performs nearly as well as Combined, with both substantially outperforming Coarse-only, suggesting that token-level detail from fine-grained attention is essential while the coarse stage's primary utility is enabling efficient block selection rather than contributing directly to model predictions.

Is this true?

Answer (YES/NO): NO